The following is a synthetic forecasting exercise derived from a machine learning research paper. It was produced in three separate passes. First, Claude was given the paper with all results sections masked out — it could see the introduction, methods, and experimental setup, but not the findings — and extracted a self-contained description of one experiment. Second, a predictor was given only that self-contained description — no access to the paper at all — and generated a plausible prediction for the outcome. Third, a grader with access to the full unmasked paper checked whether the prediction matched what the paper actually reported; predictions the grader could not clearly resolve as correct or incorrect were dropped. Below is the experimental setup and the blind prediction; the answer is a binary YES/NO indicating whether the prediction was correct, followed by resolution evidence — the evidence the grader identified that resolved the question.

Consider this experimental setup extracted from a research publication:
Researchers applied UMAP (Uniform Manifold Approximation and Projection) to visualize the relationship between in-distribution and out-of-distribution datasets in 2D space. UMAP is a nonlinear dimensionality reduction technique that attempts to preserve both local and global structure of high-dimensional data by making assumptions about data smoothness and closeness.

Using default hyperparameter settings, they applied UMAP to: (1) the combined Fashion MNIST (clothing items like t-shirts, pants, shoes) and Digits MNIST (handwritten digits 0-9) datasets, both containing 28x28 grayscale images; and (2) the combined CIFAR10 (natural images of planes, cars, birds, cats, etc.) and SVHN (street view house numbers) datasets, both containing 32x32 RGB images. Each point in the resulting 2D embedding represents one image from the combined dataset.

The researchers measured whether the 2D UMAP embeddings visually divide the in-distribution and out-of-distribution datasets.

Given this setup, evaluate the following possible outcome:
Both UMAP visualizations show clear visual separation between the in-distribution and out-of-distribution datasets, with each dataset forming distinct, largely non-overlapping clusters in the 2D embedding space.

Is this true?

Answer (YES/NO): YES